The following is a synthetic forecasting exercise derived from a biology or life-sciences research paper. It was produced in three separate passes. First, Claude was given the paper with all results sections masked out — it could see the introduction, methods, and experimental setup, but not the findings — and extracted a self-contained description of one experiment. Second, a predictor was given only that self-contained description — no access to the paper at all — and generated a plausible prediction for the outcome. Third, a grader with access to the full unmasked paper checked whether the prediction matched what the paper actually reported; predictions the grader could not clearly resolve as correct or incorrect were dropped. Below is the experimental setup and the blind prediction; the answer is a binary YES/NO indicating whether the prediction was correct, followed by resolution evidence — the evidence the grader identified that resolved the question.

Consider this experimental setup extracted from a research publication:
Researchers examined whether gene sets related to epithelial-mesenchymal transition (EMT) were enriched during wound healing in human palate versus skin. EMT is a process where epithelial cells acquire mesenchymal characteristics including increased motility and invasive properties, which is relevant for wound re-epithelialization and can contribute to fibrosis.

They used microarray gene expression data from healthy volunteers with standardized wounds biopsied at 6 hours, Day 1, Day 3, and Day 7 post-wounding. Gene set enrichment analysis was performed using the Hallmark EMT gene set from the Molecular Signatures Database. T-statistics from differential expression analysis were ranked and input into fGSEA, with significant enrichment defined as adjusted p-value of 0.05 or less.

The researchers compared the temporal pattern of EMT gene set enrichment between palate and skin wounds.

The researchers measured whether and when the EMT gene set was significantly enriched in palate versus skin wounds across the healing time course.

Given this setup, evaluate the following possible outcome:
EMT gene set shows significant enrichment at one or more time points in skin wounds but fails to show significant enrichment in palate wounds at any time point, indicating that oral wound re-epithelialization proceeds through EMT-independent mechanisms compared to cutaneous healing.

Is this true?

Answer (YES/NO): NO